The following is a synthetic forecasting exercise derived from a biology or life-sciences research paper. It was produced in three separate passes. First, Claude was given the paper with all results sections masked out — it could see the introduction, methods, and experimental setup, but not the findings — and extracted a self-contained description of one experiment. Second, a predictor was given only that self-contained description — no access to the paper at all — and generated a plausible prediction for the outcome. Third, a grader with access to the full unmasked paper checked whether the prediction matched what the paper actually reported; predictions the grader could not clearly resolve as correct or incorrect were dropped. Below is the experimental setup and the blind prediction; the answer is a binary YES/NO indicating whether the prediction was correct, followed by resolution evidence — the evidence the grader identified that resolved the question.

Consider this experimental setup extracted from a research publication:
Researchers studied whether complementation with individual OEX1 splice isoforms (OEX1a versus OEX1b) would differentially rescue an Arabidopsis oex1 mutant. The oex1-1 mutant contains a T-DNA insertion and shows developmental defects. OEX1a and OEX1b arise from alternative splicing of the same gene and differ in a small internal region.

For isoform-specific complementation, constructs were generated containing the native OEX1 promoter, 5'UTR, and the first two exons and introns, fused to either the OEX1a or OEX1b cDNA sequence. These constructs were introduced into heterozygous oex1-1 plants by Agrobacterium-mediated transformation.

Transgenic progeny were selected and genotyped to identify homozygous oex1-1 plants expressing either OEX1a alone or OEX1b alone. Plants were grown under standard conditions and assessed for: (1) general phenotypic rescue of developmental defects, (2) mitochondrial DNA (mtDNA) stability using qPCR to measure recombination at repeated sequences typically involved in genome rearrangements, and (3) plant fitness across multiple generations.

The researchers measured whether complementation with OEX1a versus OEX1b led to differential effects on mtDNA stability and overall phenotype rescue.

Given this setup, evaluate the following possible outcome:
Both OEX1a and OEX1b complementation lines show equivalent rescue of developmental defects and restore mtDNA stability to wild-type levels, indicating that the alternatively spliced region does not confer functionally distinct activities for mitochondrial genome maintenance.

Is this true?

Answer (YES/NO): NO